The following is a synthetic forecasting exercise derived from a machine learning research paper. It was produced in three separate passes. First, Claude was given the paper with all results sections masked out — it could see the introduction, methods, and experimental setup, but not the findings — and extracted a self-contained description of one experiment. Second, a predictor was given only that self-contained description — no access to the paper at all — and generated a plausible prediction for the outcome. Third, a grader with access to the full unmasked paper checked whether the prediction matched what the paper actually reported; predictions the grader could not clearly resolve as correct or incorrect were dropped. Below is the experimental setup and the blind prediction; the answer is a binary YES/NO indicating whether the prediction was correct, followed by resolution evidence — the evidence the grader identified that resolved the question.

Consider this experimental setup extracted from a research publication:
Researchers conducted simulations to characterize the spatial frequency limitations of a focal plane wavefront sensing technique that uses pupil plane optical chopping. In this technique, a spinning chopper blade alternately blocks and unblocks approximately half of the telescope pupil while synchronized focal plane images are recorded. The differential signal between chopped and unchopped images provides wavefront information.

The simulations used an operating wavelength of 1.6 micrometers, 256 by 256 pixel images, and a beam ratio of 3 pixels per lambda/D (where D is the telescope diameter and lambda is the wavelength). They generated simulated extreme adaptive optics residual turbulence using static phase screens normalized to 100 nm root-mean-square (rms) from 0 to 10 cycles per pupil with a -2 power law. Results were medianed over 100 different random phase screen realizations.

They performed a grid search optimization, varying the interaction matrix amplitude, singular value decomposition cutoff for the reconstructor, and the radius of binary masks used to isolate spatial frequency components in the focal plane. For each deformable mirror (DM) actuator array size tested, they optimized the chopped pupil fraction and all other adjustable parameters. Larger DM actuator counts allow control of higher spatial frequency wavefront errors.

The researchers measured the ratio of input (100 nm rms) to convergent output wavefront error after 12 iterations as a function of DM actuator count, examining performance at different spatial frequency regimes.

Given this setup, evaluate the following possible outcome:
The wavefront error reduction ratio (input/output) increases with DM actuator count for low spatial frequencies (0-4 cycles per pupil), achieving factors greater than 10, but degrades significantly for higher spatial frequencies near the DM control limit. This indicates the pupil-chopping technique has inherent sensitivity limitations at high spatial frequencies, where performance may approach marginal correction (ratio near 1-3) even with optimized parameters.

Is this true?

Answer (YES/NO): NO